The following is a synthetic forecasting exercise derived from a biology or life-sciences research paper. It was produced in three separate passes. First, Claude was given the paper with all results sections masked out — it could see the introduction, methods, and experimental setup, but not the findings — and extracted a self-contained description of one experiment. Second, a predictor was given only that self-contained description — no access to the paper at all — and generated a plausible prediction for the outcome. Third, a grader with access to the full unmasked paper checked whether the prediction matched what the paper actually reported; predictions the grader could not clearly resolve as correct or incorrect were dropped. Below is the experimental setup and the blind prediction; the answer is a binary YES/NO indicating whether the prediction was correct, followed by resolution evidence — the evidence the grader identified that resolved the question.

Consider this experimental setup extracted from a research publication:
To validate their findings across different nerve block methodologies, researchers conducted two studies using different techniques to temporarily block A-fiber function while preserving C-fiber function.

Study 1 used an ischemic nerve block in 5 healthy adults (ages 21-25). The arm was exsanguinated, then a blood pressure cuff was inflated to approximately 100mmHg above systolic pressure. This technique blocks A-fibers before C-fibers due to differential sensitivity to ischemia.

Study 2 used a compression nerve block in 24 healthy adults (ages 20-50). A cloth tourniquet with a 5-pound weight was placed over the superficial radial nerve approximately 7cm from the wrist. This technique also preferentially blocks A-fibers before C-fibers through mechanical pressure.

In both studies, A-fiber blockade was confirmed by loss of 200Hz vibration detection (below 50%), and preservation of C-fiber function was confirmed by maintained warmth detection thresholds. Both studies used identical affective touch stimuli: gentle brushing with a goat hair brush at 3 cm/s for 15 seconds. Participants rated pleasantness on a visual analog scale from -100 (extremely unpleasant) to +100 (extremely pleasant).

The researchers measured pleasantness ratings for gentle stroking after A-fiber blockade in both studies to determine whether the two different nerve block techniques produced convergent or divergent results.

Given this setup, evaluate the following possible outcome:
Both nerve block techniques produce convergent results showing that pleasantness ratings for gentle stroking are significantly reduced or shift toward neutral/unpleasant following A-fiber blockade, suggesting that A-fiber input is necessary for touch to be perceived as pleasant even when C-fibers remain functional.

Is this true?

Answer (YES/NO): YES